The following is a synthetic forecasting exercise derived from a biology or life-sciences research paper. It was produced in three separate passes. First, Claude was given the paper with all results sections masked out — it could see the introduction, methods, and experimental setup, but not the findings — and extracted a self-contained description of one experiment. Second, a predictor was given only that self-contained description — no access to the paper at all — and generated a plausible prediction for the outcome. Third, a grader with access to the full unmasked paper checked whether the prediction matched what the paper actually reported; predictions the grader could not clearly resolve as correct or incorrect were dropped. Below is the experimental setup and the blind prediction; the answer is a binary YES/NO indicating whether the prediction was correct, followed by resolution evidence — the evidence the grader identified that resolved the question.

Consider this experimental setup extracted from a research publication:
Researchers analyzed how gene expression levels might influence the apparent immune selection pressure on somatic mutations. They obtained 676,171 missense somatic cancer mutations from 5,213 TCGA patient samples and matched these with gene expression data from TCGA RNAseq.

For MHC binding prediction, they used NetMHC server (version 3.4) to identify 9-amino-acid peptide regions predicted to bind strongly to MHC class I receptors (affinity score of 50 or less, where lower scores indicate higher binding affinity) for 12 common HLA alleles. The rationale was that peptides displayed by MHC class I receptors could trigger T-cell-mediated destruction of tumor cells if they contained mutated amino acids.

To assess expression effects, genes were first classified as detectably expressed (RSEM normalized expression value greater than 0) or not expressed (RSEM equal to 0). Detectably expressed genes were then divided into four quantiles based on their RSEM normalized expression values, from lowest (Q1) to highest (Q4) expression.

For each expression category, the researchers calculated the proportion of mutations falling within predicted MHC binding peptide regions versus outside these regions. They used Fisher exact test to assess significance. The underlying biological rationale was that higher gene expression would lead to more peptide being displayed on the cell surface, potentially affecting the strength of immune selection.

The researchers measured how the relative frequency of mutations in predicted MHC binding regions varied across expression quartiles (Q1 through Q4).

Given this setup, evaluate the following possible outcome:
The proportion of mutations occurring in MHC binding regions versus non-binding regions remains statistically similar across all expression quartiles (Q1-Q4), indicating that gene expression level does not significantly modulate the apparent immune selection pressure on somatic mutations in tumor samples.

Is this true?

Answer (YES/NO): NO